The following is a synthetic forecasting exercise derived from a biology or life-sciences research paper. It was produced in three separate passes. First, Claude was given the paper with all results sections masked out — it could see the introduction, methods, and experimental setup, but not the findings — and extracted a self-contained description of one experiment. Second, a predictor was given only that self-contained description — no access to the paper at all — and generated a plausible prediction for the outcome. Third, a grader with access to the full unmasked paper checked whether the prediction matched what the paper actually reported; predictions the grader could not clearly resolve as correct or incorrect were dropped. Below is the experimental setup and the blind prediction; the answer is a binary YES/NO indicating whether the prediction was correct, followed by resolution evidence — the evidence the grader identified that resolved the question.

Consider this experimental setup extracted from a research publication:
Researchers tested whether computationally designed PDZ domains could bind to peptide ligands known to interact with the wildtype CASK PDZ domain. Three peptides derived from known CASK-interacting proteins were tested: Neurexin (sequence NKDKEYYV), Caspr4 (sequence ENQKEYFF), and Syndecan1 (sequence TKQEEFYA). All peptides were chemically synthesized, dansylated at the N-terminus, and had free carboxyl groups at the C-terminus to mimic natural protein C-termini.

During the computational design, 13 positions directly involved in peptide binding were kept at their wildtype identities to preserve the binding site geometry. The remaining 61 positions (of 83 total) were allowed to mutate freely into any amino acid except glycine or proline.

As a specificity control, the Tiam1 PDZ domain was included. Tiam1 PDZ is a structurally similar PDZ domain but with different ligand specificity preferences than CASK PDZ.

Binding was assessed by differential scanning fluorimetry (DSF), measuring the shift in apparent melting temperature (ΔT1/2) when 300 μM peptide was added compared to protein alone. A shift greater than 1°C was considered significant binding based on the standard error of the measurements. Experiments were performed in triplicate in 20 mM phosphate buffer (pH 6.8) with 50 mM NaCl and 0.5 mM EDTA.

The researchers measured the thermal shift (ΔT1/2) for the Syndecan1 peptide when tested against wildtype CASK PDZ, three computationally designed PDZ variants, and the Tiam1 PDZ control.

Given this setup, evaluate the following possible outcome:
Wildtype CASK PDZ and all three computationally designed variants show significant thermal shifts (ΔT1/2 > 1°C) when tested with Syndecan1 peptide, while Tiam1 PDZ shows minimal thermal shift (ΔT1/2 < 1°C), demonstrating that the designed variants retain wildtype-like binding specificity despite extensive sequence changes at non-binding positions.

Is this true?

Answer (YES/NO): NO